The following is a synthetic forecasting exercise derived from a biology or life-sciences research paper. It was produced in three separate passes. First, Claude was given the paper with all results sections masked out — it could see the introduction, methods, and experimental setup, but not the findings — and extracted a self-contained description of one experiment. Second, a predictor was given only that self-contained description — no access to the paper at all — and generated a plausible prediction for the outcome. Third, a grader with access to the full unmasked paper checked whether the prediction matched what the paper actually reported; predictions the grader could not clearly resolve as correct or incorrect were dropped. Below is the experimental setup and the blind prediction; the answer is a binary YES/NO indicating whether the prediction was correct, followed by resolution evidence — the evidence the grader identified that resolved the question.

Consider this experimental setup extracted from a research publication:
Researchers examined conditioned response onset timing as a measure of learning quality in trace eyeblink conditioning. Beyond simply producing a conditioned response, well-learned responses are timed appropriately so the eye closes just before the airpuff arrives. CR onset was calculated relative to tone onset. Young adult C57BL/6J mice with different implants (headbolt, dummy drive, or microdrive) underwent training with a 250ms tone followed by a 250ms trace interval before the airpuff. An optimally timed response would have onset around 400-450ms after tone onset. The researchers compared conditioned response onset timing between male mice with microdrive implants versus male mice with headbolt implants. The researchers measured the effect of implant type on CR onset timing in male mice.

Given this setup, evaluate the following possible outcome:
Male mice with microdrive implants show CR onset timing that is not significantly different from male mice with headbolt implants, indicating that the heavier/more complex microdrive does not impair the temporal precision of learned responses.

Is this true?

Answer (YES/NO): NO